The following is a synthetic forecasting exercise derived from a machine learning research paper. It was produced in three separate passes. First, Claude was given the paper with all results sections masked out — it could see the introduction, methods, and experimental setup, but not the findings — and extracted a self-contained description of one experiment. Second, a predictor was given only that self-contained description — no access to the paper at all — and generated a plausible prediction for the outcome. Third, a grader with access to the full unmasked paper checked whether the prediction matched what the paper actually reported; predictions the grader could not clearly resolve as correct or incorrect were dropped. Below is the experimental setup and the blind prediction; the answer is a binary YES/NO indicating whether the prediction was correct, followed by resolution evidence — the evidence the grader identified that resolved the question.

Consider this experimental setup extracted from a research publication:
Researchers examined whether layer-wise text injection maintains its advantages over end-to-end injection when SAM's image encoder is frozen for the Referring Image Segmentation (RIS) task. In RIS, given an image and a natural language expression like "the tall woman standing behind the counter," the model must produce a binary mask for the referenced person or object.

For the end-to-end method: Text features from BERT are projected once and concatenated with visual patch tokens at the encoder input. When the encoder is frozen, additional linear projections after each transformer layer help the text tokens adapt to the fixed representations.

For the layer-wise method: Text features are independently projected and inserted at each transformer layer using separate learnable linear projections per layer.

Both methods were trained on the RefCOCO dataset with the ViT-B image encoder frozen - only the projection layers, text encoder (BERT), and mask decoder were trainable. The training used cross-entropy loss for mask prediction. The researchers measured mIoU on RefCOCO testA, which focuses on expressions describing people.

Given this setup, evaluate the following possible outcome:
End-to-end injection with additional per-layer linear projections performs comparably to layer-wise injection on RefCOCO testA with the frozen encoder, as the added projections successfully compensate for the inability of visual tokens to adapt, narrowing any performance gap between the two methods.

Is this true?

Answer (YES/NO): NO